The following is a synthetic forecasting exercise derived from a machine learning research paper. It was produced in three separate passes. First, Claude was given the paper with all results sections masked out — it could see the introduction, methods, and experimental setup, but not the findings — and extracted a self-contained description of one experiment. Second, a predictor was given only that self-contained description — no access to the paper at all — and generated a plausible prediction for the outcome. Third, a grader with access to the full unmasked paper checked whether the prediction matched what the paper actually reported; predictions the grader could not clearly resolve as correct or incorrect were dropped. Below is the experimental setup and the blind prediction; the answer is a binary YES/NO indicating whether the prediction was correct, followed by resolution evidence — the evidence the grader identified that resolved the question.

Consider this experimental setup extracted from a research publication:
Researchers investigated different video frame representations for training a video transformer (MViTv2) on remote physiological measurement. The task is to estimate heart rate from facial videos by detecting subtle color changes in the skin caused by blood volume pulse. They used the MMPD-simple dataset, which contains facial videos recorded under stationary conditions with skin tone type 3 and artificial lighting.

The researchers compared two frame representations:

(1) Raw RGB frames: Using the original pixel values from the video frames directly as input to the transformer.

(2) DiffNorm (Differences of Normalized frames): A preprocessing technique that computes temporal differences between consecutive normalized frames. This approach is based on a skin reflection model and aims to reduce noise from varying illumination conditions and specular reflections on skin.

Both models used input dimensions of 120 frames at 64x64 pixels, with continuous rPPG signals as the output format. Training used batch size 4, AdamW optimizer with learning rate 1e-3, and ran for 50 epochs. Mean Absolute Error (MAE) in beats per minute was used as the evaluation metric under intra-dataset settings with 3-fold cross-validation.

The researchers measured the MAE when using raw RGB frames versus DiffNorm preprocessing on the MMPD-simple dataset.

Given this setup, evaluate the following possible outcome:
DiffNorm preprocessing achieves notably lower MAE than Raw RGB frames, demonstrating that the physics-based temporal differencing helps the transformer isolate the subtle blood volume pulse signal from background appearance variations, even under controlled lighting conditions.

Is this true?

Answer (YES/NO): YES